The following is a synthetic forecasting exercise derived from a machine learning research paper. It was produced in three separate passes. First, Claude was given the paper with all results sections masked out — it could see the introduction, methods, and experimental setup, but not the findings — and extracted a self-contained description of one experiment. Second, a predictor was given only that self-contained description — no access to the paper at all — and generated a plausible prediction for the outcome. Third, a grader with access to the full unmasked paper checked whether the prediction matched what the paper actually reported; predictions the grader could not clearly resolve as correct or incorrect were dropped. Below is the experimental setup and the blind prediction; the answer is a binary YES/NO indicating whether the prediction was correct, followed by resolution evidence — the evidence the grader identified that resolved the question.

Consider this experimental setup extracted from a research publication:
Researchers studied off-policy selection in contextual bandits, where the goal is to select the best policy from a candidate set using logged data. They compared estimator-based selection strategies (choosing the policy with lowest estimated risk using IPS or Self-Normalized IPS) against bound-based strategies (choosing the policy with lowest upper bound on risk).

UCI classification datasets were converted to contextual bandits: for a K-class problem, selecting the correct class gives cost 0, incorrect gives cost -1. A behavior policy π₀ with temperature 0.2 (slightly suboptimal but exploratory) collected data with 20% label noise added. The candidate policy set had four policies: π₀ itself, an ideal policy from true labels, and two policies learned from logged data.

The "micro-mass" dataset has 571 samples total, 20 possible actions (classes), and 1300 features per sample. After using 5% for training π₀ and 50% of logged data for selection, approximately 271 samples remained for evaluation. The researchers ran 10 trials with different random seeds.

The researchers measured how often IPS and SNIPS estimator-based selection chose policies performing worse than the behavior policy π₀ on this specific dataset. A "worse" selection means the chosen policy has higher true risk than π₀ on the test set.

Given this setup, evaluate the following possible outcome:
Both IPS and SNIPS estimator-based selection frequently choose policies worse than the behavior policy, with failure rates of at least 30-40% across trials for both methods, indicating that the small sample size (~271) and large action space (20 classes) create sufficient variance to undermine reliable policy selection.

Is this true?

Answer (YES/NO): NO